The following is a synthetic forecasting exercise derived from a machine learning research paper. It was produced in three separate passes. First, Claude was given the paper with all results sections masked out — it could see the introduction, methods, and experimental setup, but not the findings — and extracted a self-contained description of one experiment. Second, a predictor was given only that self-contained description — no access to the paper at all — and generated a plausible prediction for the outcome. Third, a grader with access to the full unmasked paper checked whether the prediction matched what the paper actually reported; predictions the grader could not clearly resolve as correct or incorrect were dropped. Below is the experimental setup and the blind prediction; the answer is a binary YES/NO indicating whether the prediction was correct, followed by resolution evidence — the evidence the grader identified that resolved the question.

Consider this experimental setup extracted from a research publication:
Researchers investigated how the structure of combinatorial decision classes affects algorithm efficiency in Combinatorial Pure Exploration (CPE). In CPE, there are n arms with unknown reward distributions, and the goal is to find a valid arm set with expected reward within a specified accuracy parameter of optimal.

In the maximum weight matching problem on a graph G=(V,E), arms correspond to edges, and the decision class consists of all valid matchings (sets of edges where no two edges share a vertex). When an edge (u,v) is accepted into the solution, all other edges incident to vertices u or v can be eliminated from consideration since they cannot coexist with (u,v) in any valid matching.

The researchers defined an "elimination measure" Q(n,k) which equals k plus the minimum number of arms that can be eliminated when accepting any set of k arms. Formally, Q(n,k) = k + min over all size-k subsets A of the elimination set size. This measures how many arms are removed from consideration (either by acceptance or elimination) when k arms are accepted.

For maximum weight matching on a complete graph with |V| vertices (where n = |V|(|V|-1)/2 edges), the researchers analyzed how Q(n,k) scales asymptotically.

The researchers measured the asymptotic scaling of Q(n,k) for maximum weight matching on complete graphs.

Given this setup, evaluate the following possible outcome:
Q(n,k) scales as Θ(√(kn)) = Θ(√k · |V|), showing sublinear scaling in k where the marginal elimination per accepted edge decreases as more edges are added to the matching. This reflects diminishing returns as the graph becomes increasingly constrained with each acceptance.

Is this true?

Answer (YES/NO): NO